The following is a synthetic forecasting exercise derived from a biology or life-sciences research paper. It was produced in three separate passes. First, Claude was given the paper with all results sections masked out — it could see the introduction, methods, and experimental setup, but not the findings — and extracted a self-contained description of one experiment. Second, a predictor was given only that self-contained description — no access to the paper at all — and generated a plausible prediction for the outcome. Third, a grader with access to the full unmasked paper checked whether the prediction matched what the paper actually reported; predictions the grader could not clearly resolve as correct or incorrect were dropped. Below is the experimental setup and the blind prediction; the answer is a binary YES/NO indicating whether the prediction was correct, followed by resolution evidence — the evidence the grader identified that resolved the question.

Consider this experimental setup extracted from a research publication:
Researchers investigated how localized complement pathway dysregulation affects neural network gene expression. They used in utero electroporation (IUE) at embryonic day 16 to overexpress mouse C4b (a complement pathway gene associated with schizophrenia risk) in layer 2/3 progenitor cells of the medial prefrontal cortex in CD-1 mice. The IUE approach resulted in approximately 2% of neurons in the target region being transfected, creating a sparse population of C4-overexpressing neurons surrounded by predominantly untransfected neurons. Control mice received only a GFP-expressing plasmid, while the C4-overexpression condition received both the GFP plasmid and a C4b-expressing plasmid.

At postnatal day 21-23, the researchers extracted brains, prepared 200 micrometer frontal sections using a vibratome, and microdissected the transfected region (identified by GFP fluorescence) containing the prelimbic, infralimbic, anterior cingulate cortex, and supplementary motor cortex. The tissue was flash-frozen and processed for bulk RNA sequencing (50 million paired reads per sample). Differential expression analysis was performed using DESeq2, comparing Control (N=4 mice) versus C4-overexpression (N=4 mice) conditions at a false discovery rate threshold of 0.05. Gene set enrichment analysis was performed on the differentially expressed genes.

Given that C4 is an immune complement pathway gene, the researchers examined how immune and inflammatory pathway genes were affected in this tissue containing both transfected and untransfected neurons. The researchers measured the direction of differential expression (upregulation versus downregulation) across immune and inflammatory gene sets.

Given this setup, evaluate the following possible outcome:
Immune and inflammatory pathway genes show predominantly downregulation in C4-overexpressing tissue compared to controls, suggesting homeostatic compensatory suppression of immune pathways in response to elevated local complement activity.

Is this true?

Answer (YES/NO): YES